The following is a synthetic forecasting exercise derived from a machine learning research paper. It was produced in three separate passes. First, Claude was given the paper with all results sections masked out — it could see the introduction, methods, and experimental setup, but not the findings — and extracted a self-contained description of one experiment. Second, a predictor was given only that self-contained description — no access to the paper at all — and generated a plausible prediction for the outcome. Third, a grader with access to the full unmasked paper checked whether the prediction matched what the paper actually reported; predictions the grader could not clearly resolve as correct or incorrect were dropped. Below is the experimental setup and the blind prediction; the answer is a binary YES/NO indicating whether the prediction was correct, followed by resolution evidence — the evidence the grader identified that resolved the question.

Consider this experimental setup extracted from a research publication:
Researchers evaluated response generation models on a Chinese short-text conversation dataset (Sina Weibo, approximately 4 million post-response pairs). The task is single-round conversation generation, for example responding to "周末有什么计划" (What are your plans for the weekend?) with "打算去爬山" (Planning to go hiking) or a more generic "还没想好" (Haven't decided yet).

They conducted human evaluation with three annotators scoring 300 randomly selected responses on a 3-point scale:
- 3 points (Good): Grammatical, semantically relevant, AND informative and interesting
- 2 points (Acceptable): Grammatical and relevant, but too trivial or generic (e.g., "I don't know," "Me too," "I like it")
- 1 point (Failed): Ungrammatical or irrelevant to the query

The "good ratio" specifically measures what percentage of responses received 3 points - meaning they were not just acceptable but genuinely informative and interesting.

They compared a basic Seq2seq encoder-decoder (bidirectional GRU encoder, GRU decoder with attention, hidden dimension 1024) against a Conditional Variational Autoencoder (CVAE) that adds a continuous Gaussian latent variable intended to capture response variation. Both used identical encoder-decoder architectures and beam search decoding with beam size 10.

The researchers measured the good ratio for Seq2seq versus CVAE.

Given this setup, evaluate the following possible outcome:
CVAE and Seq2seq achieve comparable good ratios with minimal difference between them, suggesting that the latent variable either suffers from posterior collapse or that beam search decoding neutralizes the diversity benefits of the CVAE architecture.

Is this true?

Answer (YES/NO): YES